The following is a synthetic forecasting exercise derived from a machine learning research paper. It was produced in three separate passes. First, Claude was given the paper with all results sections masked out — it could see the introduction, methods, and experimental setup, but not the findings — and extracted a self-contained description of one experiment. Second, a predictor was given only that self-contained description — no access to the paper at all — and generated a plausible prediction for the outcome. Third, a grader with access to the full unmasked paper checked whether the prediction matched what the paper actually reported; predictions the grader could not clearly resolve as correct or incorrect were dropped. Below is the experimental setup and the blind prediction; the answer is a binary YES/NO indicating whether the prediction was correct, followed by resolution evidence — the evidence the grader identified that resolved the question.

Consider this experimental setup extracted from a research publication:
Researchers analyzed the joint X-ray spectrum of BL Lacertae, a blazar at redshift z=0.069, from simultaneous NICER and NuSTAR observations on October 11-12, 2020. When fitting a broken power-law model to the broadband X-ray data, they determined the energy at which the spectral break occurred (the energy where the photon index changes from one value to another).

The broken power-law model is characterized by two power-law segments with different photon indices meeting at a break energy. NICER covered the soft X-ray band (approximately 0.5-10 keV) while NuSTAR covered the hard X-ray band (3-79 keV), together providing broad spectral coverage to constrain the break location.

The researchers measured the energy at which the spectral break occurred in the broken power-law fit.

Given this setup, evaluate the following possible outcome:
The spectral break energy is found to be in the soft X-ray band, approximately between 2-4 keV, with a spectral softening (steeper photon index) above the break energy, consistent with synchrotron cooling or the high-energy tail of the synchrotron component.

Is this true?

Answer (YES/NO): NO